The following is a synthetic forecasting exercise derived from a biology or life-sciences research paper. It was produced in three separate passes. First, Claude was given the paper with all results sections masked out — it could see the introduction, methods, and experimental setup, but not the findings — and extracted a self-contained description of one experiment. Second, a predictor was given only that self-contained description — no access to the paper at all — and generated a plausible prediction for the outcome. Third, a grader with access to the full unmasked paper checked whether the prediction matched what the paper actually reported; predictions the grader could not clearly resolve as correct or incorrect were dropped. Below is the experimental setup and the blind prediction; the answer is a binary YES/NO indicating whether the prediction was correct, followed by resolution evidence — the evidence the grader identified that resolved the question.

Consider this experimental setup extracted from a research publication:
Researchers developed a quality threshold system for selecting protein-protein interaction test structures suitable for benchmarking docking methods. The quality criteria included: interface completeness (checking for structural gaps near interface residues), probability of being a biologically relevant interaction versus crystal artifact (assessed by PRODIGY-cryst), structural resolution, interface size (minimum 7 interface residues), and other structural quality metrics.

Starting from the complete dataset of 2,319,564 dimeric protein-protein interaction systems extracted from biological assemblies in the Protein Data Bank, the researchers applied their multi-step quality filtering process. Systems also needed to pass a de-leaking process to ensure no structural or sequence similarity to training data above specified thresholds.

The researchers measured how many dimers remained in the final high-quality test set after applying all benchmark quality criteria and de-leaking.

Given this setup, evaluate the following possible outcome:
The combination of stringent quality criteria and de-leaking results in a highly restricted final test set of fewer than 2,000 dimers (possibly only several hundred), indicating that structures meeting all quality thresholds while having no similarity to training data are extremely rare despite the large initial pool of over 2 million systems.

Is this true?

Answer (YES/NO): YES